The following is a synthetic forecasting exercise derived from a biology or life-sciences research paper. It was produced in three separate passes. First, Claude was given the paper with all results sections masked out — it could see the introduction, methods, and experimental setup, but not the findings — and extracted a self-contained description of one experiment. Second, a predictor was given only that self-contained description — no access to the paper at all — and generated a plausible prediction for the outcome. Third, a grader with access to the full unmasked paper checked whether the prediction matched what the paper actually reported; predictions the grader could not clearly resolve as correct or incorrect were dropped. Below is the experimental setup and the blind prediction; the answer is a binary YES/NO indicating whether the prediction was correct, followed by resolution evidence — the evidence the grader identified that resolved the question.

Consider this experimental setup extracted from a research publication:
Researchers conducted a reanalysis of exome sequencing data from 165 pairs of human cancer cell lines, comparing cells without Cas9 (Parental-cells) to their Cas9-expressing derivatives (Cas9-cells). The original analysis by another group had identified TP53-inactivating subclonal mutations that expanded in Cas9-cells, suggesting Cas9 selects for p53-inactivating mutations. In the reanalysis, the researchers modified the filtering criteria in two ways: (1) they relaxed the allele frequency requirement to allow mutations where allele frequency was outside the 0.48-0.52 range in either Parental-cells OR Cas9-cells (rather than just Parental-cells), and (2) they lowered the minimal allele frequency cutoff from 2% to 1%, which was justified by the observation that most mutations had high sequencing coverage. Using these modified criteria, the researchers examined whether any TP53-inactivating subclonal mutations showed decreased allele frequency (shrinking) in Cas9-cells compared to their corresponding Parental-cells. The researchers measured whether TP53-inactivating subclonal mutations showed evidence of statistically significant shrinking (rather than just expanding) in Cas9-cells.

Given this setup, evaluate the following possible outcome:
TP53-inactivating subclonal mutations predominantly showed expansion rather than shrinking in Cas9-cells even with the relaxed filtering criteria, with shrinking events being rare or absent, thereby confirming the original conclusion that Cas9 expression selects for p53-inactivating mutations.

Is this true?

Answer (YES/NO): NO